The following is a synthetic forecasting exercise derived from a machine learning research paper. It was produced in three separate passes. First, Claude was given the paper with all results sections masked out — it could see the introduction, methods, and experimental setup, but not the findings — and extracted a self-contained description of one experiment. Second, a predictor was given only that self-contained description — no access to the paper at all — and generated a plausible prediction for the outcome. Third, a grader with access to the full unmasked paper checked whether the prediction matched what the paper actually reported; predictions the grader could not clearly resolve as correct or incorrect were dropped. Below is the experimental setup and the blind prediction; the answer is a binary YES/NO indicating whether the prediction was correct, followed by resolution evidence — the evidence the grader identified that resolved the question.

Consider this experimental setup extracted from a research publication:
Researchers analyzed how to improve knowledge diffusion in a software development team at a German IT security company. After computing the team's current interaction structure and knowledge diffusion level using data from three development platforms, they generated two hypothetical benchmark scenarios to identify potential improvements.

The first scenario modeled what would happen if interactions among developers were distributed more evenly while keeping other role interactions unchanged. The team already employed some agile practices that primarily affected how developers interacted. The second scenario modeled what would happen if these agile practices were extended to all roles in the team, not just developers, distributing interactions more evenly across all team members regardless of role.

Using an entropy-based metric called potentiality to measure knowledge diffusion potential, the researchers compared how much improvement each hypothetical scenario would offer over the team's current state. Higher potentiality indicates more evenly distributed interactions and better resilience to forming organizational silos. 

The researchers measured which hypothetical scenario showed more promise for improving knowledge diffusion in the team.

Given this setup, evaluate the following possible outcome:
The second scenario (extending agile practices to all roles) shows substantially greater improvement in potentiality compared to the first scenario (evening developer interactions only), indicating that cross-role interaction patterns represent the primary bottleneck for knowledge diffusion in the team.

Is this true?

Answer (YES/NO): NO